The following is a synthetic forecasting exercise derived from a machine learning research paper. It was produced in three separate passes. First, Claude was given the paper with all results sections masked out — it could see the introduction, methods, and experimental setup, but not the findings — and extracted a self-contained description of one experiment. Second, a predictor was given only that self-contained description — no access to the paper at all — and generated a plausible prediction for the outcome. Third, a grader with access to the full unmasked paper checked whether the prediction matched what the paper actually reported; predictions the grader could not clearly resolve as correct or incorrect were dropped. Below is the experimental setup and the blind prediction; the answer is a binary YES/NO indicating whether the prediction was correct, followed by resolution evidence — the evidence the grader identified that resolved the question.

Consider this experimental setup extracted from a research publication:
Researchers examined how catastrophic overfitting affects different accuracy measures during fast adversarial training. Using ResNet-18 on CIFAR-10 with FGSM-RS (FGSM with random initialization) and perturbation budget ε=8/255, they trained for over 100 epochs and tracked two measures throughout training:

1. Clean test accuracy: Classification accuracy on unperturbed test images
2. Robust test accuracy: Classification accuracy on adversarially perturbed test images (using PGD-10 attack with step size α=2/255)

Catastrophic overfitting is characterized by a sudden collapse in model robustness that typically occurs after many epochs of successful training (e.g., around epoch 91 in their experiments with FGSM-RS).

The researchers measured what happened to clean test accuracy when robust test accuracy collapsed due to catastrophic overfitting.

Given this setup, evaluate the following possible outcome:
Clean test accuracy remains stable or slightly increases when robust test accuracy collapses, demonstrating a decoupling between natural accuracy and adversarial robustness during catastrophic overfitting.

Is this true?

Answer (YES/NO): YES